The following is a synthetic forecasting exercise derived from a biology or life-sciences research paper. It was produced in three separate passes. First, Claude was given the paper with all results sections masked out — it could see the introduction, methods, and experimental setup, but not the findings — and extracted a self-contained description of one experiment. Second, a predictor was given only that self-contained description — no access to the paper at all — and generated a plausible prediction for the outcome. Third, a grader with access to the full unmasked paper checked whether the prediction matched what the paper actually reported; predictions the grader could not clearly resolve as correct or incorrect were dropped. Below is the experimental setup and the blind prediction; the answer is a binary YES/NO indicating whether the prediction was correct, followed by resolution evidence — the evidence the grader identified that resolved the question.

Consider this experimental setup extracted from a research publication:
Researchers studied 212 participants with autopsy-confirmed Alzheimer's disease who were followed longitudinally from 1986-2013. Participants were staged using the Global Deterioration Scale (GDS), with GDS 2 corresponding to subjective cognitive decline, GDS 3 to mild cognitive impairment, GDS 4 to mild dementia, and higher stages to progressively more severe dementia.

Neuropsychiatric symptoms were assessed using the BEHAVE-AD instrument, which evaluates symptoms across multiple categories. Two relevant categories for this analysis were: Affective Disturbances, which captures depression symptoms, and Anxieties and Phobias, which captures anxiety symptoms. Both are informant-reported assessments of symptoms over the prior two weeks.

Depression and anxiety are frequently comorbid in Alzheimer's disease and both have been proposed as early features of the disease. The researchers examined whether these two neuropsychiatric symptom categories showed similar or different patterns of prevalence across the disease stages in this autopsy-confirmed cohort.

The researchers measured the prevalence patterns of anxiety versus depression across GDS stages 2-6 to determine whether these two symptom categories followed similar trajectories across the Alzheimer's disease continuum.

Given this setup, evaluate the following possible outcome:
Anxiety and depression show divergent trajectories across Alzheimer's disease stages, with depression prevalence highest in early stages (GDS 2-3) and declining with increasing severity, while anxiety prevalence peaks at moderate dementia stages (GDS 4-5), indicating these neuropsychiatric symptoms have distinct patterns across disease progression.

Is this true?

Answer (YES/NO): NO